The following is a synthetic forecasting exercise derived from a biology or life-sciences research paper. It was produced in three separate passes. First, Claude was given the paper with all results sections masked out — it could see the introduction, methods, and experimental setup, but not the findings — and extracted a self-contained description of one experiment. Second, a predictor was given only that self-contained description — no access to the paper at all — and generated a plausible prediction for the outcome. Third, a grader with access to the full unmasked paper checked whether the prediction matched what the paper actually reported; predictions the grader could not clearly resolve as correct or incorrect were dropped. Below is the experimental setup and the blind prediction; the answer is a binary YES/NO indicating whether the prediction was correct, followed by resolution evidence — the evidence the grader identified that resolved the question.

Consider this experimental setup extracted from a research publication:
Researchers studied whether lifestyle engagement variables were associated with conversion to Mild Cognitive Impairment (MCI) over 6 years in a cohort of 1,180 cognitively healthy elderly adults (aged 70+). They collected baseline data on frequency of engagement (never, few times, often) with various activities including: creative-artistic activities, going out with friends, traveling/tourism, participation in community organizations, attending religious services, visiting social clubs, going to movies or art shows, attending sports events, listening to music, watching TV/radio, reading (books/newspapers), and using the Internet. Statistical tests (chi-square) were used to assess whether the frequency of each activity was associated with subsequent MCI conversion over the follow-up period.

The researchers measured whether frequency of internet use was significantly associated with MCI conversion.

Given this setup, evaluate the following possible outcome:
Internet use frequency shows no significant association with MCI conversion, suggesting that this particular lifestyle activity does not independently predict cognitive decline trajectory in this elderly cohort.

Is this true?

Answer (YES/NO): NO